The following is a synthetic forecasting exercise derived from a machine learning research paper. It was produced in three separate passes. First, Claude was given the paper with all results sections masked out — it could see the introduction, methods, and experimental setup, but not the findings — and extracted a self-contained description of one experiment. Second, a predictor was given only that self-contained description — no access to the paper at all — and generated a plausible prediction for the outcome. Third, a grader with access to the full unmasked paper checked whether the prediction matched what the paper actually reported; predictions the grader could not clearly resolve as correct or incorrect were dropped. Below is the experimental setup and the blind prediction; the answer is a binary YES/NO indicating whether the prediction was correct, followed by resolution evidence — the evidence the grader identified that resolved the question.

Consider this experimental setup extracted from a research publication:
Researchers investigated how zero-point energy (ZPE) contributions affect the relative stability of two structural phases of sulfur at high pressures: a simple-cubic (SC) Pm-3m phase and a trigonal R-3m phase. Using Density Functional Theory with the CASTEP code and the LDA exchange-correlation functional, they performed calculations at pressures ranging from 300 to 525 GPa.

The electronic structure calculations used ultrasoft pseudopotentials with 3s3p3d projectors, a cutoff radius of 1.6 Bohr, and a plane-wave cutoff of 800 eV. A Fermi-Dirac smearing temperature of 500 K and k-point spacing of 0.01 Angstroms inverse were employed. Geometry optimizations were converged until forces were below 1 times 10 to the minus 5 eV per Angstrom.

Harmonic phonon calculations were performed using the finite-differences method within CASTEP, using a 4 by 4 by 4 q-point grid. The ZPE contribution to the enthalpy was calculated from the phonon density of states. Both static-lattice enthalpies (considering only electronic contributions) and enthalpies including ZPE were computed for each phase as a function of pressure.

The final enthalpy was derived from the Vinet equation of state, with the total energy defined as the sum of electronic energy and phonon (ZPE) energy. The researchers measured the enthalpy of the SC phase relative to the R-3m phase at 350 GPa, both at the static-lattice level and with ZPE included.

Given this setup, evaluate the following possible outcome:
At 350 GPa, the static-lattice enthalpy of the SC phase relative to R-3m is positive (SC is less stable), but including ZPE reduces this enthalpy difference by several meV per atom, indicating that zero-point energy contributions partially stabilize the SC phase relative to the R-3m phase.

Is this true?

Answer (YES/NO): NO